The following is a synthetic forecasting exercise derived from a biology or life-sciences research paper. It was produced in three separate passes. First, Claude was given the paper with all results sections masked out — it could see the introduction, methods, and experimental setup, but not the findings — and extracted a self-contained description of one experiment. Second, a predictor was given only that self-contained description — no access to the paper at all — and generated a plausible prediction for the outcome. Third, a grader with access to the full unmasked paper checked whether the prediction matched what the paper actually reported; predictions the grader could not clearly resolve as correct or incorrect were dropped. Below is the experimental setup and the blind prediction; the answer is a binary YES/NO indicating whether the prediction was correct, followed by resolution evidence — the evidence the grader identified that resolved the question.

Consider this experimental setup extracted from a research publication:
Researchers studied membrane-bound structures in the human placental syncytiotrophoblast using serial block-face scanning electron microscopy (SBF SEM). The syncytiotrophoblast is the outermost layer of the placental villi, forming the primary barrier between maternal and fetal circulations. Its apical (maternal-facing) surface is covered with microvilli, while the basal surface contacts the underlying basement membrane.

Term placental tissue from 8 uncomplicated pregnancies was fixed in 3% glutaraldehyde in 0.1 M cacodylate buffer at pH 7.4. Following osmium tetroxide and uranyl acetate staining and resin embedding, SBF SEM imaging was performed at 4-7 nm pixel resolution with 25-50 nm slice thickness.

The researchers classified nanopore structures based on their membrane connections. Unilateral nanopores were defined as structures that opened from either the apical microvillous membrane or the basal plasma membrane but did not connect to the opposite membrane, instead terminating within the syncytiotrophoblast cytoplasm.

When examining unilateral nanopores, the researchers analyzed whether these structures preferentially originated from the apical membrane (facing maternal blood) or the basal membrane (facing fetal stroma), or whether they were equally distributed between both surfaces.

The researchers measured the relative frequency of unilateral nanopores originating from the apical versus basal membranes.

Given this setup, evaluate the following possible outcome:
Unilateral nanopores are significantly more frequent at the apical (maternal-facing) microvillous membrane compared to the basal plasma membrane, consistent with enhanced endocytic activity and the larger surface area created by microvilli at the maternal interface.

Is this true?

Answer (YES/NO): YES